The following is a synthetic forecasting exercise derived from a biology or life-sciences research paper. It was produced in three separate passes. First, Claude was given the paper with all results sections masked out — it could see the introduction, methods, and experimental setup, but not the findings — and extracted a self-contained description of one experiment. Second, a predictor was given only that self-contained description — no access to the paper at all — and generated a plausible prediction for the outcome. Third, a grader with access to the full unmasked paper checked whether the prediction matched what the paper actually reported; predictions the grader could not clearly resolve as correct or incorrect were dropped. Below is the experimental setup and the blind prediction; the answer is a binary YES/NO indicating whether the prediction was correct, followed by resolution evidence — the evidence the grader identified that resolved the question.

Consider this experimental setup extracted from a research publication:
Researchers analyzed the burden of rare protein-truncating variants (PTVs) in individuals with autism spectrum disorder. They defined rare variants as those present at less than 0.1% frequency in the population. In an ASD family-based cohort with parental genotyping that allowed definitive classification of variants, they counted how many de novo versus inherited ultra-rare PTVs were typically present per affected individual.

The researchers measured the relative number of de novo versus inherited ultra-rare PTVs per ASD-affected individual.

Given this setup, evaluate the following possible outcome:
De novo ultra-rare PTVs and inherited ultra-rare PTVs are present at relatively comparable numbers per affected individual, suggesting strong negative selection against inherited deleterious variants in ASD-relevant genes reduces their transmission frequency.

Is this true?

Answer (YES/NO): NO